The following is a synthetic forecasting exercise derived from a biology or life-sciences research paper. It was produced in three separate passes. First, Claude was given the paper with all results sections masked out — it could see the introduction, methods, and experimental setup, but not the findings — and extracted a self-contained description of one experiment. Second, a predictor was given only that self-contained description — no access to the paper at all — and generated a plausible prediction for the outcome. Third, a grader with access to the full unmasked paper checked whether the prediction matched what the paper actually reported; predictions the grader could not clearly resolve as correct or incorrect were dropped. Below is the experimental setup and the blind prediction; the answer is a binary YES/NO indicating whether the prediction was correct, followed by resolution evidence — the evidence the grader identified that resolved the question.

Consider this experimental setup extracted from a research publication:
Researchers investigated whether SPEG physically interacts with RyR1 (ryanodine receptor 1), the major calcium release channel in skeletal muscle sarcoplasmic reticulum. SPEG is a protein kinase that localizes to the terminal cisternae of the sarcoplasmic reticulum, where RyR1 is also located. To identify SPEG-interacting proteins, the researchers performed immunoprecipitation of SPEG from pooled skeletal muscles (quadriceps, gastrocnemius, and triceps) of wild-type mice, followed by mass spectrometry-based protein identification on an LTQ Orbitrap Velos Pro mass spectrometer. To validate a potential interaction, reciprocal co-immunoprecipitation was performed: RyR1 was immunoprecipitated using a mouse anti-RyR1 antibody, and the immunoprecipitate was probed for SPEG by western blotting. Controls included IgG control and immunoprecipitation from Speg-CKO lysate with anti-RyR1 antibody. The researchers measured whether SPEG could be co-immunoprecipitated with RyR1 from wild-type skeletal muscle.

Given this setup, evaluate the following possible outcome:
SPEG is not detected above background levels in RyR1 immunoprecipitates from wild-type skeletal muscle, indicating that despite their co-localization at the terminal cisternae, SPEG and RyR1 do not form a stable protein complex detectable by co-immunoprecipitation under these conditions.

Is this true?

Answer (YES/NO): NO